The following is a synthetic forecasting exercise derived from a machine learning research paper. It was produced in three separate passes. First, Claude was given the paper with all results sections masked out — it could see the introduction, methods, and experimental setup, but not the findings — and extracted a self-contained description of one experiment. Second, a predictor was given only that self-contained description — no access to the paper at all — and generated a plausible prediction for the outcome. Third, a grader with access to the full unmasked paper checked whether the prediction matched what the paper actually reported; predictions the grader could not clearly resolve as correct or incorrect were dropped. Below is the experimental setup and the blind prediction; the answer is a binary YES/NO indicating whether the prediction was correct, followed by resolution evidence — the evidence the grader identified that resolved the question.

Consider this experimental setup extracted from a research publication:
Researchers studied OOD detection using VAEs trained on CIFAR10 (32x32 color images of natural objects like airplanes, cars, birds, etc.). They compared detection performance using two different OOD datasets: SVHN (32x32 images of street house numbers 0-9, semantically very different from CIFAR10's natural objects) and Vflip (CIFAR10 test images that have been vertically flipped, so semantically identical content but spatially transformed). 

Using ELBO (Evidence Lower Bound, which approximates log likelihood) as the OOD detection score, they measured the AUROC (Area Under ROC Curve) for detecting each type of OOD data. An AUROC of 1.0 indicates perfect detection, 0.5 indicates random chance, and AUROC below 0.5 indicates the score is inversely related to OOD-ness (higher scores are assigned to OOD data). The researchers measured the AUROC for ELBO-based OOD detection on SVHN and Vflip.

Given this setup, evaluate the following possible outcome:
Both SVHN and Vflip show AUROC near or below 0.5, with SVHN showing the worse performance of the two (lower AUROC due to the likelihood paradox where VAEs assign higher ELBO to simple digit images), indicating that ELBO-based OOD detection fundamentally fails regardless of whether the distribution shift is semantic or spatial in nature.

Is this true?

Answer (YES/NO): NO